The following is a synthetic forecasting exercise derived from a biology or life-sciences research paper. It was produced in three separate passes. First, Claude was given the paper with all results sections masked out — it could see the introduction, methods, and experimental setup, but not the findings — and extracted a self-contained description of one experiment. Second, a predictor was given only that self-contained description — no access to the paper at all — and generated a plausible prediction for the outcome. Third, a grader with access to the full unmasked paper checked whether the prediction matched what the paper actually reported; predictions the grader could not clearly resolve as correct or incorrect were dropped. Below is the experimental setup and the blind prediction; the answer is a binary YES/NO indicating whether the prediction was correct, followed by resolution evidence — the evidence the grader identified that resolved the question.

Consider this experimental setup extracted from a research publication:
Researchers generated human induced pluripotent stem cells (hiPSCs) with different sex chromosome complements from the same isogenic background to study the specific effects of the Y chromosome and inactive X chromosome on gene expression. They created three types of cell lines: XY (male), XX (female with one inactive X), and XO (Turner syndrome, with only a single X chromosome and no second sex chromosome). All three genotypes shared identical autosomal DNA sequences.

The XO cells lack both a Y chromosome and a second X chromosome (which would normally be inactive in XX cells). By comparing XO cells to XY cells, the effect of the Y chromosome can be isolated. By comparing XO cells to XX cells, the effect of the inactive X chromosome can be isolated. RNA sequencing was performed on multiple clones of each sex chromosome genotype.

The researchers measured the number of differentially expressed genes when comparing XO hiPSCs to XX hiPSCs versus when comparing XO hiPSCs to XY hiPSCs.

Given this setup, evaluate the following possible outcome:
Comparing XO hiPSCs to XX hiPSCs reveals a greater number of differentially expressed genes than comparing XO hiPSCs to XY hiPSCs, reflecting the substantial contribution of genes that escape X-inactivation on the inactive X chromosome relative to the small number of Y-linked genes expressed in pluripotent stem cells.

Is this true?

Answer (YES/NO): NO